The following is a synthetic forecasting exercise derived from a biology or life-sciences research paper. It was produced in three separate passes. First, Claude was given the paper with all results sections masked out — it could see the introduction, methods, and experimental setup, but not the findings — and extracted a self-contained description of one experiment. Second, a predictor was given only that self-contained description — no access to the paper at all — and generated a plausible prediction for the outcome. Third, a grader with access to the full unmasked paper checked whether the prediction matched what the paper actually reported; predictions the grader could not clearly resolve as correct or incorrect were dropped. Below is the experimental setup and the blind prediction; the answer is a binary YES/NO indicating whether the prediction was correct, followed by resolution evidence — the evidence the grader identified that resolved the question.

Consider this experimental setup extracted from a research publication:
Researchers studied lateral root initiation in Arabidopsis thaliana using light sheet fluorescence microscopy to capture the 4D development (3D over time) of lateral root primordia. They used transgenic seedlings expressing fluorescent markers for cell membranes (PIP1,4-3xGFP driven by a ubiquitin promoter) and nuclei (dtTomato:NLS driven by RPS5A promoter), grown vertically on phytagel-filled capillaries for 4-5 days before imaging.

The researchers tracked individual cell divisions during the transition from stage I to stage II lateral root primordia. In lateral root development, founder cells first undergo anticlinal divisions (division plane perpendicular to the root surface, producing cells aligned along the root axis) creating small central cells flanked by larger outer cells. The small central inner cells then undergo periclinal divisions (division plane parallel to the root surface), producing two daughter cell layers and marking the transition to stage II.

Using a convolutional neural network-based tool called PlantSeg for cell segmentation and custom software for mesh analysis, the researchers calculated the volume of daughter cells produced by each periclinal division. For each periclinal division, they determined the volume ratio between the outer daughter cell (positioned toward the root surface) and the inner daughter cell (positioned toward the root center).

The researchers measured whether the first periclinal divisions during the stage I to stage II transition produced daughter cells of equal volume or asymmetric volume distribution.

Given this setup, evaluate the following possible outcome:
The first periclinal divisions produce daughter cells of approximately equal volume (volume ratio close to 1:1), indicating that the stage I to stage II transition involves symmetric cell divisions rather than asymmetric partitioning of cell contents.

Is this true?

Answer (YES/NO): NO